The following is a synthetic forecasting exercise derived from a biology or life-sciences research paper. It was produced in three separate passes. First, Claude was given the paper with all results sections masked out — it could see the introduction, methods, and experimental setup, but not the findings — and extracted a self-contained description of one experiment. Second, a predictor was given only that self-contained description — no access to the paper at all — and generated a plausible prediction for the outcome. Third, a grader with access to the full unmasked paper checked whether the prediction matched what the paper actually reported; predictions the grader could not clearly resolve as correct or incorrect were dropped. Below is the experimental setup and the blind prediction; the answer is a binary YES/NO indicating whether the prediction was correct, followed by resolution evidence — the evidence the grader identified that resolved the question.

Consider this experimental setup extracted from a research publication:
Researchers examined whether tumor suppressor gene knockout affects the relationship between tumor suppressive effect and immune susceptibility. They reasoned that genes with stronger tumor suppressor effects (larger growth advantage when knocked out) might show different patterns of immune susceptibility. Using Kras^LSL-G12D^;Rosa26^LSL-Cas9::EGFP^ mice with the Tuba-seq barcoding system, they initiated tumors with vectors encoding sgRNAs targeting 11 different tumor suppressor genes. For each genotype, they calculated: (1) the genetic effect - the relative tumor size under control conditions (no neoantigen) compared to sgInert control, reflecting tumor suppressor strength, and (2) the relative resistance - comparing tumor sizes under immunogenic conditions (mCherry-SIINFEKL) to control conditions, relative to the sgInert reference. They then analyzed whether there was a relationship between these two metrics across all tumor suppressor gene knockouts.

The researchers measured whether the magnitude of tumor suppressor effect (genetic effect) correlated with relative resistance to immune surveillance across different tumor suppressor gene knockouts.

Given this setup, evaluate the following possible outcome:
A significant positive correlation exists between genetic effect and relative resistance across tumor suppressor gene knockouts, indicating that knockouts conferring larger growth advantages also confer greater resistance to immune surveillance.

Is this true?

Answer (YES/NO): NO